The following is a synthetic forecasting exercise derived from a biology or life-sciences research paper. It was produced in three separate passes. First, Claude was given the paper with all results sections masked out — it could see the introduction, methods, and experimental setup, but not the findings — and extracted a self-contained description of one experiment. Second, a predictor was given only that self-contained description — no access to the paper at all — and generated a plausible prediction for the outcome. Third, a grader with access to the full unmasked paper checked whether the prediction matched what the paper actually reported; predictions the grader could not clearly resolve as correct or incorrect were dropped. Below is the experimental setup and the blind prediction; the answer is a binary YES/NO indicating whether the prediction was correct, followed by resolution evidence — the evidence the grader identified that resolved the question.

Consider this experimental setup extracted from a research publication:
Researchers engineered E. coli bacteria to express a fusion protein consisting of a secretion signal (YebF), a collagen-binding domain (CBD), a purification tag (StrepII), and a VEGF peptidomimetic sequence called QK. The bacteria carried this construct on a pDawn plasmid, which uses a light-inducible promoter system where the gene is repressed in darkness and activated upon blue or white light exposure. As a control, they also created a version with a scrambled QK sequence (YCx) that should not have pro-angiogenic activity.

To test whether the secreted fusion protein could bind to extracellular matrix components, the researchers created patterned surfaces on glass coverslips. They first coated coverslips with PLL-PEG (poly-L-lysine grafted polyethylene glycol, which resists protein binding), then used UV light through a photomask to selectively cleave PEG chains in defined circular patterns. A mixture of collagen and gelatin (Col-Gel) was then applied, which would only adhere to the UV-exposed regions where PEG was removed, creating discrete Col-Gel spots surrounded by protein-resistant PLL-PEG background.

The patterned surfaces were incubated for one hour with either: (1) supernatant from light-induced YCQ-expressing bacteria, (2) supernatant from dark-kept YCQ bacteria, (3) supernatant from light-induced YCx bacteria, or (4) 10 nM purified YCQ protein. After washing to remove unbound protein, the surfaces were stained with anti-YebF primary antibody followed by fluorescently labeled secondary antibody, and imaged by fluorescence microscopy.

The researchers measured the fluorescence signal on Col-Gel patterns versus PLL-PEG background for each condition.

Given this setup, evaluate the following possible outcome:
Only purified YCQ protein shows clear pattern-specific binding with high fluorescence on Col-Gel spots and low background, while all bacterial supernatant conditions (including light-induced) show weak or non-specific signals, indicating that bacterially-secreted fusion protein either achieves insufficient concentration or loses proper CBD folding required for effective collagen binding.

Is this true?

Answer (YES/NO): NO